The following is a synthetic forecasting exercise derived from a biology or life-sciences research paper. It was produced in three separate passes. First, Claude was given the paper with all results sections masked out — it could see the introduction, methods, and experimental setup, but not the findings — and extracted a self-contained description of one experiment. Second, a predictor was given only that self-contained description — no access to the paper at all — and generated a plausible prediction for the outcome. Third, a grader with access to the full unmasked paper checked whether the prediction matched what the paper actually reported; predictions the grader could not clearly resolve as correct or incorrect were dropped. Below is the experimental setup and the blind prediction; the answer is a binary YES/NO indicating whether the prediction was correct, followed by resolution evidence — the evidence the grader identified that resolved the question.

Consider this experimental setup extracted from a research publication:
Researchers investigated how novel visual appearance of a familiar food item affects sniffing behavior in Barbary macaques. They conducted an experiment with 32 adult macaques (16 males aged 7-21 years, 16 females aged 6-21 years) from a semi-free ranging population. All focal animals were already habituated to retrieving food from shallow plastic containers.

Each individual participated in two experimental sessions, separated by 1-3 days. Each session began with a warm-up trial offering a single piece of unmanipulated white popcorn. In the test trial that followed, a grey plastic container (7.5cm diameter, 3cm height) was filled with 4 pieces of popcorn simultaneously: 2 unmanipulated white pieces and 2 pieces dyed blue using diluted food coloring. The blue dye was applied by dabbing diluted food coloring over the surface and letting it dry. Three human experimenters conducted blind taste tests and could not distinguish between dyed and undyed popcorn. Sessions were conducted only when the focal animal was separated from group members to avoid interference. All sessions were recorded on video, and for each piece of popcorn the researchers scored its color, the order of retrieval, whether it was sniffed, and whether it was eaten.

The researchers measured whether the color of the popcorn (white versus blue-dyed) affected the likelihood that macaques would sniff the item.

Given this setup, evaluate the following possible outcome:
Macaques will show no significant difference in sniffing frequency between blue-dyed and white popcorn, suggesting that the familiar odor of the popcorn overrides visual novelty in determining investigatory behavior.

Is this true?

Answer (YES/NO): NO